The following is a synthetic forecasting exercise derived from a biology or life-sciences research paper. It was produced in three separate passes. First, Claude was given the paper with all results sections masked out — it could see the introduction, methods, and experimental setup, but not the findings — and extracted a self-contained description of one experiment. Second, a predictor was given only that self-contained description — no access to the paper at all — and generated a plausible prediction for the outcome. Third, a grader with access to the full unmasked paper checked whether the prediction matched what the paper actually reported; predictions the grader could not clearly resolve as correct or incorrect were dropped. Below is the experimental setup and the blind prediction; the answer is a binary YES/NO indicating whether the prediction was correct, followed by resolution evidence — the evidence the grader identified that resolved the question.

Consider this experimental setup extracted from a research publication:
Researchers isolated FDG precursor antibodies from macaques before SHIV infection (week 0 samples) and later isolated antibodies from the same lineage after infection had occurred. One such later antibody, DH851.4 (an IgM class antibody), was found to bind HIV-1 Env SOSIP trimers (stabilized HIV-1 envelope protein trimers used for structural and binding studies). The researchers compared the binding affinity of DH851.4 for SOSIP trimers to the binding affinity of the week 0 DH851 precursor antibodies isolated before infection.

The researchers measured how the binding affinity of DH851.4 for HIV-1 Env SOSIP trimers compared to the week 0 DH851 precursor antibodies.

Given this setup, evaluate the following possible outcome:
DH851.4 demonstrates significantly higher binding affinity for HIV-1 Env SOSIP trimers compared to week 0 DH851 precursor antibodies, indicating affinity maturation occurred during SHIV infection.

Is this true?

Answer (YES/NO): YES